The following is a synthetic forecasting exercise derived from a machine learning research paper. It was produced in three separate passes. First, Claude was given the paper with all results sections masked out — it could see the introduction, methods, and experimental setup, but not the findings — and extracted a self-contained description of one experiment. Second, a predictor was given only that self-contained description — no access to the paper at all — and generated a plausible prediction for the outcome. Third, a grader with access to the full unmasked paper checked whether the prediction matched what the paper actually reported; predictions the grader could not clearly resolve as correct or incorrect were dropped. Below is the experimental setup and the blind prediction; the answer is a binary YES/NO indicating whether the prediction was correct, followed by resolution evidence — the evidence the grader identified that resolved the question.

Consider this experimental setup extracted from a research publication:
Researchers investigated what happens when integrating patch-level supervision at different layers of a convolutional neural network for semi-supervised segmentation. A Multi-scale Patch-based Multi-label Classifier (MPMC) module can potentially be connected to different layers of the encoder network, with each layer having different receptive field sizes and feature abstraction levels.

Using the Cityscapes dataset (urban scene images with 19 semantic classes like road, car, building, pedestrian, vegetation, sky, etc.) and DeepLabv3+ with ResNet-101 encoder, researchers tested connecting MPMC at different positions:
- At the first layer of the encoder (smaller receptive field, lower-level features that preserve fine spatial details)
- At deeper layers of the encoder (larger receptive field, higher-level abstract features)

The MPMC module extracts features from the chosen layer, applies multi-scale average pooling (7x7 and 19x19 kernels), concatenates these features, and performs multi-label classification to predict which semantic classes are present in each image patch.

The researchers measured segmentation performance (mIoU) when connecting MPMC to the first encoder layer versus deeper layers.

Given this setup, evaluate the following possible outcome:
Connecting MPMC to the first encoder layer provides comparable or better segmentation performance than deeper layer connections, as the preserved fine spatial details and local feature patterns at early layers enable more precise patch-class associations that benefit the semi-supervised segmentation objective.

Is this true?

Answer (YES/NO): YES